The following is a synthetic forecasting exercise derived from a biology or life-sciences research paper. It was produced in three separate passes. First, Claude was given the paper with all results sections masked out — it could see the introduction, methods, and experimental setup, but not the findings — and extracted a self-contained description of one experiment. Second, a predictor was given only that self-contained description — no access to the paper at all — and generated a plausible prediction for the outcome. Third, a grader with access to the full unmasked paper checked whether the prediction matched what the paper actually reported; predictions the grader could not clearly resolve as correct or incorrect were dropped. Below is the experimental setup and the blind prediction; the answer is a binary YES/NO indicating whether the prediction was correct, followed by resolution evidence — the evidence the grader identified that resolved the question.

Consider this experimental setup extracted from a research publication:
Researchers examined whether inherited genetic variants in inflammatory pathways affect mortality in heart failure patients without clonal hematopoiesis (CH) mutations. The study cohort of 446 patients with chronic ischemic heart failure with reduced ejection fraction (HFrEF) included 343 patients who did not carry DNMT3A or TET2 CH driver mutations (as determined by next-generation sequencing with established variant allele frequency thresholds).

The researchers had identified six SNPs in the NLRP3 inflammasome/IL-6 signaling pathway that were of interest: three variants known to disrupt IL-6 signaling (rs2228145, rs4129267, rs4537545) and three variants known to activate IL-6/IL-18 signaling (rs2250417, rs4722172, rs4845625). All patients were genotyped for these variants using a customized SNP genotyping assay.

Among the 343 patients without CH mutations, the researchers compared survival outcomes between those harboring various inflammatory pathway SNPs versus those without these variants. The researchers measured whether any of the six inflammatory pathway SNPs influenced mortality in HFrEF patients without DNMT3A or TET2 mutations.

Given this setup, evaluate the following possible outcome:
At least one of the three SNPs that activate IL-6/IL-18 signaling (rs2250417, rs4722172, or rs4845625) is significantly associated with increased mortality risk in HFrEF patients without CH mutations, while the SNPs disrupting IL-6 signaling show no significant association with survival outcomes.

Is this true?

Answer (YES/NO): NO